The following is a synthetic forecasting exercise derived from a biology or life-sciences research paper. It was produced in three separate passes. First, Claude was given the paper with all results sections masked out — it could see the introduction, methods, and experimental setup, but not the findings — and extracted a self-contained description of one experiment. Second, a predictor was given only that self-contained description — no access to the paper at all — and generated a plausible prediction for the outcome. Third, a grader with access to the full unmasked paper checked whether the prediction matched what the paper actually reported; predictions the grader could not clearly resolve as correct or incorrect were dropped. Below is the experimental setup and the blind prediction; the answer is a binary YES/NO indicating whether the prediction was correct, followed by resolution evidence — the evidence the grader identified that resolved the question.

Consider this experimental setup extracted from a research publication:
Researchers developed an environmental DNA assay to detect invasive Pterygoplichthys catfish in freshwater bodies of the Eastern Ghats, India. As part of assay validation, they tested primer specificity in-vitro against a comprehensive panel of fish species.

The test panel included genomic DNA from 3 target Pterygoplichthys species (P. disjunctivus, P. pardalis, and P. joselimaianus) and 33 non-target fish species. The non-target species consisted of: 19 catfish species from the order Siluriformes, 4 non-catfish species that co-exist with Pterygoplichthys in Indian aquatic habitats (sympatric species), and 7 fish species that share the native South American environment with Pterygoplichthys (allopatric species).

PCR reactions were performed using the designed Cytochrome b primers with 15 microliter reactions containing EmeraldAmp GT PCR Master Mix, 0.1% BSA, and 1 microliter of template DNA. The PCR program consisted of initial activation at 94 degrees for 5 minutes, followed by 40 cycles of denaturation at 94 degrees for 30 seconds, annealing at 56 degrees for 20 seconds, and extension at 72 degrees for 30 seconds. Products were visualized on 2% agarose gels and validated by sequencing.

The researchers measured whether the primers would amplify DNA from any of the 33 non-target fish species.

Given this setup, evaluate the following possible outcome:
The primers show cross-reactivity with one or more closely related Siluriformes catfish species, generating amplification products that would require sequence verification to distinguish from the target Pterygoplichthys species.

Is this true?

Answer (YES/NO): NO